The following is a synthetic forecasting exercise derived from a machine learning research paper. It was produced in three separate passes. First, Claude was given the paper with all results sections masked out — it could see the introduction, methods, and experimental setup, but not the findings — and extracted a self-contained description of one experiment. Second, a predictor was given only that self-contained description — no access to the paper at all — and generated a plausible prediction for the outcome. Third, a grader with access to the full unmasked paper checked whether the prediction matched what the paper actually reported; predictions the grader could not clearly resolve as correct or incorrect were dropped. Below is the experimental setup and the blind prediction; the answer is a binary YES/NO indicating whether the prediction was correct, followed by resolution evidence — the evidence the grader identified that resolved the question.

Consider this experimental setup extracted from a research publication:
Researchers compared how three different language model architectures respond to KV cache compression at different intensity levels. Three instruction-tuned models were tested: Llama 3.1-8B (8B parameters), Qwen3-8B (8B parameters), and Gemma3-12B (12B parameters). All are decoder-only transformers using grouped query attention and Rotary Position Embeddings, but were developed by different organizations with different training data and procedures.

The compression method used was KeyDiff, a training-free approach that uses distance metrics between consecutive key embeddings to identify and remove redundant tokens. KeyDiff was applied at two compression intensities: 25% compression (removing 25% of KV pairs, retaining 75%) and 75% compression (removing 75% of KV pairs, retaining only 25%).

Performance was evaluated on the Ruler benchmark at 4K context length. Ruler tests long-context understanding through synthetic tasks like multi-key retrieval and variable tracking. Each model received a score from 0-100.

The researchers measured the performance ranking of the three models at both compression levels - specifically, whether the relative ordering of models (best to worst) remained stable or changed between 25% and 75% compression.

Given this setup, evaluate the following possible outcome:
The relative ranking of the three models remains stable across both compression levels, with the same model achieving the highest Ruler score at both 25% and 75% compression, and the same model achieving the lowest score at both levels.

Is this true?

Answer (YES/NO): NO